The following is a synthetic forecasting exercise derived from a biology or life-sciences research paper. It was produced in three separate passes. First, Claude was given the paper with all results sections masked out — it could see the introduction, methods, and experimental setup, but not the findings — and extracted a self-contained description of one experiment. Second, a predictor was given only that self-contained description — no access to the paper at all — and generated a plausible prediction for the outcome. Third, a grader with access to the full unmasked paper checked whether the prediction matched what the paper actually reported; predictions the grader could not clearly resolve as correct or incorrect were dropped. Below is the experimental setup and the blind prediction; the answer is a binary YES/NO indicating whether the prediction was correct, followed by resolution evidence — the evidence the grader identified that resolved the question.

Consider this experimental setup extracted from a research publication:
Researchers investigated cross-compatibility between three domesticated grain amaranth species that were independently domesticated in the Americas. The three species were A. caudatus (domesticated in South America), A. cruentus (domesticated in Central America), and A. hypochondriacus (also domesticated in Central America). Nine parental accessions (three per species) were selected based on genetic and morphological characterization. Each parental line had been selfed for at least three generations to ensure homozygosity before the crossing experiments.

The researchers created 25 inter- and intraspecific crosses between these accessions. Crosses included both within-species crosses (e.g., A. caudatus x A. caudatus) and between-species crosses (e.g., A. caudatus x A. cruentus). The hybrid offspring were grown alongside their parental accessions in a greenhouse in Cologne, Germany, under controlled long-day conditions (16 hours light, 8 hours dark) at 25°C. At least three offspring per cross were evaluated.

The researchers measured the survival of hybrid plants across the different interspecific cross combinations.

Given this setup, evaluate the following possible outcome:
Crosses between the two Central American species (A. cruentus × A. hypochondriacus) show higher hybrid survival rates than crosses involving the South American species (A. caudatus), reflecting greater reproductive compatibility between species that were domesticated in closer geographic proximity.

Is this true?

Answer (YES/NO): NO